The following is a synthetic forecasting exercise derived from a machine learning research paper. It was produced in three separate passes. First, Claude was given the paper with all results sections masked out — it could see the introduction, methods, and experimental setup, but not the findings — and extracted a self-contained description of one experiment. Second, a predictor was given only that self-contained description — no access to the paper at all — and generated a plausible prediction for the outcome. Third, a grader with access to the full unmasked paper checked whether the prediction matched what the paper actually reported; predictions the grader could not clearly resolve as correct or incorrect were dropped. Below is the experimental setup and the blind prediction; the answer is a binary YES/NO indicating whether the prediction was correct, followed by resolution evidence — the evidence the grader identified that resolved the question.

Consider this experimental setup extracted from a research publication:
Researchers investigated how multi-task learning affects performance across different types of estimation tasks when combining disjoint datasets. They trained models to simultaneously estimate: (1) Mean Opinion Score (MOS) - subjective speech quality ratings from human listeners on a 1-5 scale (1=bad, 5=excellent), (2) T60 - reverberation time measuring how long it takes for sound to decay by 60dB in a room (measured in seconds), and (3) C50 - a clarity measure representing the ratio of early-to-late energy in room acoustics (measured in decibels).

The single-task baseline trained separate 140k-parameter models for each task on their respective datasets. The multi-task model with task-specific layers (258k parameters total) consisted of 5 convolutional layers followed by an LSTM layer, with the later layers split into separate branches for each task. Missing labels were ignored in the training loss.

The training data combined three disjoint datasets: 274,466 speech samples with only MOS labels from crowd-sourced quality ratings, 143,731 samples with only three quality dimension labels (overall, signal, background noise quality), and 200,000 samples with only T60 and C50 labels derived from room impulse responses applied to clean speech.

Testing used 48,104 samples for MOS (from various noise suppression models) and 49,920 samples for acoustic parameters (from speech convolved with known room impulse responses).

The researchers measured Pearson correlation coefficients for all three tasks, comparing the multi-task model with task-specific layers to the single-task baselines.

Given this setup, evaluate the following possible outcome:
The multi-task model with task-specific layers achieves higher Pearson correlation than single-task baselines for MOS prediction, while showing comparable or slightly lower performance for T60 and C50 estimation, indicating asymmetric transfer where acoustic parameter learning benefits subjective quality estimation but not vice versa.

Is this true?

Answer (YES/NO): NO